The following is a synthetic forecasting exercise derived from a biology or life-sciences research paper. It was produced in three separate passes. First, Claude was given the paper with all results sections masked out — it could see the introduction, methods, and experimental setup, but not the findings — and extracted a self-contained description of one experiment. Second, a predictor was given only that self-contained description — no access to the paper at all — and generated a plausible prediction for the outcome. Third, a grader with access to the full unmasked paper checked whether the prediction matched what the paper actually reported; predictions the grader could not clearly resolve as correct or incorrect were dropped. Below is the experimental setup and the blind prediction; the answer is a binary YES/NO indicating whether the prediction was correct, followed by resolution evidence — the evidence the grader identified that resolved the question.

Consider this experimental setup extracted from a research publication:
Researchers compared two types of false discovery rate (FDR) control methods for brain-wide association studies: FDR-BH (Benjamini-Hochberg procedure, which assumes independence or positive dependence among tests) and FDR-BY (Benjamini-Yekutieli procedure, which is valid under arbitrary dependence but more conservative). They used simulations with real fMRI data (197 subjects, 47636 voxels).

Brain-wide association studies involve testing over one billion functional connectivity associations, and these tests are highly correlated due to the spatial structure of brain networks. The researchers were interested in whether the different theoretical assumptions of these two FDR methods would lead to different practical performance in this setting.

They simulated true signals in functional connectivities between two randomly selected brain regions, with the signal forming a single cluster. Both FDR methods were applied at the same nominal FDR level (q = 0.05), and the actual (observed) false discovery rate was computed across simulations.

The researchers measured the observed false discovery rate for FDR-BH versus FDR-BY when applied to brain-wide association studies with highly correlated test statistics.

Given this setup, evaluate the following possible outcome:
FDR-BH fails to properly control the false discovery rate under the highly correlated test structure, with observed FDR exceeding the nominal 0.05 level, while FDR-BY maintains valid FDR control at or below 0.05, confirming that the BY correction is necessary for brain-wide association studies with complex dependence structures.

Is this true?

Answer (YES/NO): NO